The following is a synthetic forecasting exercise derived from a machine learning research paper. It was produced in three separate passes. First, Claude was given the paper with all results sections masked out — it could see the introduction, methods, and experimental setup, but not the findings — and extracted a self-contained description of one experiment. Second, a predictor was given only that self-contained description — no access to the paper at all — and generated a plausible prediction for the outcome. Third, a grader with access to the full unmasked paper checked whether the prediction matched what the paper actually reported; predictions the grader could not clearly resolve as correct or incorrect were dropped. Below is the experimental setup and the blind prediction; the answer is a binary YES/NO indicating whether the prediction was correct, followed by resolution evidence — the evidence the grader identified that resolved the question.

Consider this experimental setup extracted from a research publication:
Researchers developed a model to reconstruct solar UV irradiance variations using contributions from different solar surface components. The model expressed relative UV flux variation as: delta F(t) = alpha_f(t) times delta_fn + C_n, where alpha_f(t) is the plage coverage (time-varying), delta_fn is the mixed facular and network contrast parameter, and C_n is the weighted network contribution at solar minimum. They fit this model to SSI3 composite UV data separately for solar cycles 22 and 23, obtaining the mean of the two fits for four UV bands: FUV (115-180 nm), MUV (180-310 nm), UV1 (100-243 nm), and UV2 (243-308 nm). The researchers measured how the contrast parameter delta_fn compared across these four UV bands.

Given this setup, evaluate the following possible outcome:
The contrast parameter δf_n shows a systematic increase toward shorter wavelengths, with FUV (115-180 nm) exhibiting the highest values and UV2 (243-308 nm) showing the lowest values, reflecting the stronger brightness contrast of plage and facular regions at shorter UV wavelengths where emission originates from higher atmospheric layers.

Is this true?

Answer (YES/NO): YES